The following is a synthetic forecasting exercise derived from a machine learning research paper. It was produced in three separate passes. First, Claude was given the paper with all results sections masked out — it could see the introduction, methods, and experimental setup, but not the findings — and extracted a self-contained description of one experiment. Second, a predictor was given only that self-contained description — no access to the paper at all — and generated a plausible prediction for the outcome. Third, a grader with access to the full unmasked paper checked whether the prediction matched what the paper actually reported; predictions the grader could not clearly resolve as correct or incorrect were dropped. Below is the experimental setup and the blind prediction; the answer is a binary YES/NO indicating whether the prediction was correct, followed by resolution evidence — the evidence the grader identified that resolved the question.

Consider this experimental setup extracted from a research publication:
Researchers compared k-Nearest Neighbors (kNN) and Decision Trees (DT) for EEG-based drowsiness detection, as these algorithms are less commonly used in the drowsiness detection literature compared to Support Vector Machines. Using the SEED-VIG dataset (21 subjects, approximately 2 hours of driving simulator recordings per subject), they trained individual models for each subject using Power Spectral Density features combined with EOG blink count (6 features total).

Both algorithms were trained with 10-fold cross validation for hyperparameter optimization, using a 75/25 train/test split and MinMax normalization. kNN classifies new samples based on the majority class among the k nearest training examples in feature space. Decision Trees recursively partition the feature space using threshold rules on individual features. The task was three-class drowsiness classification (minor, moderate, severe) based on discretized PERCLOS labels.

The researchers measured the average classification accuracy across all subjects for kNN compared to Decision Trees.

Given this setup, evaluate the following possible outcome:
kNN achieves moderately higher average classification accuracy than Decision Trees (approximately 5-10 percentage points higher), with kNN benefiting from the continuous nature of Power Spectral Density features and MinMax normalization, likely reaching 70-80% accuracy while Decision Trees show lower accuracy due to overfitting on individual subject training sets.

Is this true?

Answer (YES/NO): NO